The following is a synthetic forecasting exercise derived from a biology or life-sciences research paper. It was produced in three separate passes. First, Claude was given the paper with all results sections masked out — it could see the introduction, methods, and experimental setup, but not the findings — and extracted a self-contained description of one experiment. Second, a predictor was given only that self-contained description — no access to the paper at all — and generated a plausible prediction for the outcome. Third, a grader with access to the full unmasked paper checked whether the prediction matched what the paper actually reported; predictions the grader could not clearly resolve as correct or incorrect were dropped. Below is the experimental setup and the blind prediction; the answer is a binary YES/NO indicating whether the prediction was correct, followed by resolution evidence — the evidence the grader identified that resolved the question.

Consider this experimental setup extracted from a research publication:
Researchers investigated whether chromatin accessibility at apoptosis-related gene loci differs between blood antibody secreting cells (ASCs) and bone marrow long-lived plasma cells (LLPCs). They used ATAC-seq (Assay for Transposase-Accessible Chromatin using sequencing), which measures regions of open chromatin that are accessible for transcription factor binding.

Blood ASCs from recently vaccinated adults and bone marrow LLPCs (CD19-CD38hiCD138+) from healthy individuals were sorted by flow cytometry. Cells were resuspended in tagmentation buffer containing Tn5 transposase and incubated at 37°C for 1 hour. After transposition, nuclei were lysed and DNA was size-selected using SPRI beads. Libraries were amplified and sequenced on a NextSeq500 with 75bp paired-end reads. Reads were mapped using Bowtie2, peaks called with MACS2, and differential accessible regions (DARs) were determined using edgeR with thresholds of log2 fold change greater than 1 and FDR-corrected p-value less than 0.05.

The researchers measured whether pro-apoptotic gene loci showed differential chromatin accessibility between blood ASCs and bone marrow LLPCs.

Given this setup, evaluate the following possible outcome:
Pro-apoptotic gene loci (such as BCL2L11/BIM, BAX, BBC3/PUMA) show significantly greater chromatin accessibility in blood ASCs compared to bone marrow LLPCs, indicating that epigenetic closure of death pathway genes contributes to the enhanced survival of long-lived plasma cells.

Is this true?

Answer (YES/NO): YES